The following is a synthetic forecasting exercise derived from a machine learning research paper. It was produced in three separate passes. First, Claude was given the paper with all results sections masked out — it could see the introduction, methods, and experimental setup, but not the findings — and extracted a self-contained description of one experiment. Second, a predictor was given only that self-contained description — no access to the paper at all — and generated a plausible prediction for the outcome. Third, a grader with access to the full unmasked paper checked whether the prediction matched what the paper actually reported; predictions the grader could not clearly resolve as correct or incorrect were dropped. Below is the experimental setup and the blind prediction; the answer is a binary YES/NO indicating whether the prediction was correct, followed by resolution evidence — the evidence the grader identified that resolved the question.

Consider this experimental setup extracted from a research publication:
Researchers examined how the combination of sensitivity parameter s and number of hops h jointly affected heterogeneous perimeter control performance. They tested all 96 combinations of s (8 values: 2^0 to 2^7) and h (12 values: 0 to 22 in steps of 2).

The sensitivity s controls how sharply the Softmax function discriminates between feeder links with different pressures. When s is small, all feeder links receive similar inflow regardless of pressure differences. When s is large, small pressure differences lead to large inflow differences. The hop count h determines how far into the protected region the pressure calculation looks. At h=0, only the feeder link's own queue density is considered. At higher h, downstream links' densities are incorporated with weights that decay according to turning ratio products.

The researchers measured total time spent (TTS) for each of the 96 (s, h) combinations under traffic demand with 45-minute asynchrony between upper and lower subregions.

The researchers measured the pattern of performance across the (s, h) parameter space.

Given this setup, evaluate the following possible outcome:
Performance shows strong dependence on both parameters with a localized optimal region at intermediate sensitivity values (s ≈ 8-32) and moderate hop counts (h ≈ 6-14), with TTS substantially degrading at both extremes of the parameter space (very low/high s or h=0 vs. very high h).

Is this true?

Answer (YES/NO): NO